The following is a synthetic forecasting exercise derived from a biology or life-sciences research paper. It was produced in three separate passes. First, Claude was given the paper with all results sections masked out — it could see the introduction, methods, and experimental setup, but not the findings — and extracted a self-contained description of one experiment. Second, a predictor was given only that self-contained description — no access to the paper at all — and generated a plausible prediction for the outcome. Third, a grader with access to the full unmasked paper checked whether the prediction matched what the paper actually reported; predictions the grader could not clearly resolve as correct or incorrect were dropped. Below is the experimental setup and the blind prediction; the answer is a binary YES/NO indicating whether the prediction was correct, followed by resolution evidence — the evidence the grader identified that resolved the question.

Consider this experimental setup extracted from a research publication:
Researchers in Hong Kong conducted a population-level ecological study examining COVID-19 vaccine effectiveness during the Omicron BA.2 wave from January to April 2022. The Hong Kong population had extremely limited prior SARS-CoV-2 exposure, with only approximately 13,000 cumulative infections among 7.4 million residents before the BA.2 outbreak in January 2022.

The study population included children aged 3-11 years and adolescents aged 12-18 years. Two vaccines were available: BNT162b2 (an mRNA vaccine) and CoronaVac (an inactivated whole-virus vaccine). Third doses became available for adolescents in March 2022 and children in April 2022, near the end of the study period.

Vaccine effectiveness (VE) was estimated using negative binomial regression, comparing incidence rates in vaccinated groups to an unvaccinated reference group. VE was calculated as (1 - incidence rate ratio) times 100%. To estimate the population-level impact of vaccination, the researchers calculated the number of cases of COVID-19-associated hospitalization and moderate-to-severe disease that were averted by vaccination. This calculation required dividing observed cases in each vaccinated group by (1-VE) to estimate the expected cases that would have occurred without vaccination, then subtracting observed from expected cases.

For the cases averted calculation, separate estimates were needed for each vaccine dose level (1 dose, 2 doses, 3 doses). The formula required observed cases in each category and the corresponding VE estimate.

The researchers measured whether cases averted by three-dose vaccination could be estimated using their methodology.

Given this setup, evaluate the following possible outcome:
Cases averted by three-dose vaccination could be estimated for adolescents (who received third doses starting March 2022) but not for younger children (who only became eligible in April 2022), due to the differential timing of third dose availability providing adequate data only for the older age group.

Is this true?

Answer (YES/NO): NO